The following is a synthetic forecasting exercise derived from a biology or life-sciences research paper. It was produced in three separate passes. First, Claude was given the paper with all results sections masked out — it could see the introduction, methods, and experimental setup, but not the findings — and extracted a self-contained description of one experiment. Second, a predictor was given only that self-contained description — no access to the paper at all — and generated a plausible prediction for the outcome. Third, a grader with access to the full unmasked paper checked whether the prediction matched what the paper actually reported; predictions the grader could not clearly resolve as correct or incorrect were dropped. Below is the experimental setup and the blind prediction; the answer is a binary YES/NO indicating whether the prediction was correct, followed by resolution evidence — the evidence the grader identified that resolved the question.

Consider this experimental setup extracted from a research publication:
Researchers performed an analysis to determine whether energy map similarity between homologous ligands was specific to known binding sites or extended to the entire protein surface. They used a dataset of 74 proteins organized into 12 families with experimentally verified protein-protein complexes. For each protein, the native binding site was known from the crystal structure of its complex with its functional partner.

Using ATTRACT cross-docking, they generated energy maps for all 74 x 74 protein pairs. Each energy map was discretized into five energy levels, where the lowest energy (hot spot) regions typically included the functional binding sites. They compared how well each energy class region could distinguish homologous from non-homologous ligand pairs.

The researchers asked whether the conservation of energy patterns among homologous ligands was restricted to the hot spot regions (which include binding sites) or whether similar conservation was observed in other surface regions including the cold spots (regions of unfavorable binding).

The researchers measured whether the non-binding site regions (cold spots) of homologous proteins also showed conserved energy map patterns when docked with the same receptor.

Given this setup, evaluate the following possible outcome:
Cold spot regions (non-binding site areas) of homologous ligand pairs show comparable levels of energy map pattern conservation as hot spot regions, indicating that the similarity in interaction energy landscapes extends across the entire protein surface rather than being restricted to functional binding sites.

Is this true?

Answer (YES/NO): YES